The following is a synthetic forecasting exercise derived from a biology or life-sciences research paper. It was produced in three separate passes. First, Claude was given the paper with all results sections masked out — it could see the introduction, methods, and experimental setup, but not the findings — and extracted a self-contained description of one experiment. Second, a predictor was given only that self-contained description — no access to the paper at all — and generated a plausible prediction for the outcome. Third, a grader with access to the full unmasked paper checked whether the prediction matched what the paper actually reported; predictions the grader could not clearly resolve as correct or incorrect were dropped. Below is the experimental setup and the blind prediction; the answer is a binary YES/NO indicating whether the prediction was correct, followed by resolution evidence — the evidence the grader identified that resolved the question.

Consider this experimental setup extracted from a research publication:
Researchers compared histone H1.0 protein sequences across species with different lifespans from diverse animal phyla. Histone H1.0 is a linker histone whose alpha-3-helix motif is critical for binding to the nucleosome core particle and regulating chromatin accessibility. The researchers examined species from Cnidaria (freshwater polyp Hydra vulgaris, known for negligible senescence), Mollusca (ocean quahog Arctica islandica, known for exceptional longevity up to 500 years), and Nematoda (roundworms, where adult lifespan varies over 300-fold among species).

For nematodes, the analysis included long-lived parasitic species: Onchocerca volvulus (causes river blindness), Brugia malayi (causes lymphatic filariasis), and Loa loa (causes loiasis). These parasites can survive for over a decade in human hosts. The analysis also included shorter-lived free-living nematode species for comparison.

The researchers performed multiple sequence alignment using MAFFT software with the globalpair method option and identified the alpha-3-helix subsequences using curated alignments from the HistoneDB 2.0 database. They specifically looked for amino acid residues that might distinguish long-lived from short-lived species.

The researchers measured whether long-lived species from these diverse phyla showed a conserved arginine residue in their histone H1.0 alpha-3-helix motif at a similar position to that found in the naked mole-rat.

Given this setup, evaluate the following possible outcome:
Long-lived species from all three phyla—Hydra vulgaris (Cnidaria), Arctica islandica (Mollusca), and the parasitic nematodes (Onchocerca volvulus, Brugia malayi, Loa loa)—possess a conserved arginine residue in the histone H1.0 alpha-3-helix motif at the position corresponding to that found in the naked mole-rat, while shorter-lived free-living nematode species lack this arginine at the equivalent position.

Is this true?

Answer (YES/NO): YES